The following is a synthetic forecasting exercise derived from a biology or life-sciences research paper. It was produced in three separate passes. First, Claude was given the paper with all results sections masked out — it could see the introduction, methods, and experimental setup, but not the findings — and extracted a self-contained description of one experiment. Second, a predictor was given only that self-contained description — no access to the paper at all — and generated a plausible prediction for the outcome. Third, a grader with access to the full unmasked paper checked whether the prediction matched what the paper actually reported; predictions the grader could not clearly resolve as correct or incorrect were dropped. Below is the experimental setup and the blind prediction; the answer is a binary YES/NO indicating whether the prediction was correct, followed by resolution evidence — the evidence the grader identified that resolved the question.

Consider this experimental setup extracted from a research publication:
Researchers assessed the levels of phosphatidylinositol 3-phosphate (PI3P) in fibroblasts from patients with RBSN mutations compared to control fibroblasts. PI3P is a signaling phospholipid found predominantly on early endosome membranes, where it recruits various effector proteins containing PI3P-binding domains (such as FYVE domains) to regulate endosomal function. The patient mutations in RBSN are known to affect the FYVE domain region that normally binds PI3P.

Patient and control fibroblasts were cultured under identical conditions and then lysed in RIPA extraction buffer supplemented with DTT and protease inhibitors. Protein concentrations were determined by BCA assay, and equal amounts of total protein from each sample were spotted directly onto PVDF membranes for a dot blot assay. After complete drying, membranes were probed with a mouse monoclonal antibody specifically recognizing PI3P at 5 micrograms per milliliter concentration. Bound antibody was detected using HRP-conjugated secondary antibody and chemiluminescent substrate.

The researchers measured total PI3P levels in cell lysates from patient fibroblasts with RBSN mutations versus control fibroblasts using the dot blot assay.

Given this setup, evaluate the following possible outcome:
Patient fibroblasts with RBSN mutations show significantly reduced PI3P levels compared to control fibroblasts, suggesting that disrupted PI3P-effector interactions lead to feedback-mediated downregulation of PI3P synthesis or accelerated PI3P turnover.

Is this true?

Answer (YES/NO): NO